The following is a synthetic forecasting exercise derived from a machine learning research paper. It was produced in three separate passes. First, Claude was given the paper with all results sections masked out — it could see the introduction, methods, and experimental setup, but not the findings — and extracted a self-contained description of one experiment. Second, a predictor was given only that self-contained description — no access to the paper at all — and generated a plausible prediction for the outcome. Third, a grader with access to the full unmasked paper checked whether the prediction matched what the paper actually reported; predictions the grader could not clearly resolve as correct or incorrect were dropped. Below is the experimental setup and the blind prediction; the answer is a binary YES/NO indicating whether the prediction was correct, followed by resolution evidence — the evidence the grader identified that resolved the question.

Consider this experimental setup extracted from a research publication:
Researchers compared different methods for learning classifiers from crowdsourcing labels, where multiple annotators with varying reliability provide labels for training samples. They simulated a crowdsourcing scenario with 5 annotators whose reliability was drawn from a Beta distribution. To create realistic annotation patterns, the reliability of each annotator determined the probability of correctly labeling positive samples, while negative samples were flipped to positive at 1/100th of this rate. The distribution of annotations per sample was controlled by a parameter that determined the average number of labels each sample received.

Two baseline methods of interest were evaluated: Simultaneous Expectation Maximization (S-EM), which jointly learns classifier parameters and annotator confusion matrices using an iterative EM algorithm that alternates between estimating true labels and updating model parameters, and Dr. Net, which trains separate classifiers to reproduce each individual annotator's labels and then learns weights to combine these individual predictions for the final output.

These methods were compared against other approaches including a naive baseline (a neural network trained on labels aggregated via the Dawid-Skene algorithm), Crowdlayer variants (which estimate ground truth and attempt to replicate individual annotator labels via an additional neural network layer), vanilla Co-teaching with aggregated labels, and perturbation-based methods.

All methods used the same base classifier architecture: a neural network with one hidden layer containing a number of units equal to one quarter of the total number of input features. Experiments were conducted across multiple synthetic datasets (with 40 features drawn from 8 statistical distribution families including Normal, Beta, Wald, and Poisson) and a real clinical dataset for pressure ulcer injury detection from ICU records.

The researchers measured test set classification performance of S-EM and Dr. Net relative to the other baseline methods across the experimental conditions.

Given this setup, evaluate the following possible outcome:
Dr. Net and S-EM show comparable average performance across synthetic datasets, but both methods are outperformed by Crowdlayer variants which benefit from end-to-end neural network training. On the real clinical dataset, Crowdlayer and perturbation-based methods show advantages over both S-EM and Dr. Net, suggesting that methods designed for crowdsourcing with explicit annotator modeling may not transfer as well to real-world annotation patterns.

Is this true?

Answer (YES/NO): YES